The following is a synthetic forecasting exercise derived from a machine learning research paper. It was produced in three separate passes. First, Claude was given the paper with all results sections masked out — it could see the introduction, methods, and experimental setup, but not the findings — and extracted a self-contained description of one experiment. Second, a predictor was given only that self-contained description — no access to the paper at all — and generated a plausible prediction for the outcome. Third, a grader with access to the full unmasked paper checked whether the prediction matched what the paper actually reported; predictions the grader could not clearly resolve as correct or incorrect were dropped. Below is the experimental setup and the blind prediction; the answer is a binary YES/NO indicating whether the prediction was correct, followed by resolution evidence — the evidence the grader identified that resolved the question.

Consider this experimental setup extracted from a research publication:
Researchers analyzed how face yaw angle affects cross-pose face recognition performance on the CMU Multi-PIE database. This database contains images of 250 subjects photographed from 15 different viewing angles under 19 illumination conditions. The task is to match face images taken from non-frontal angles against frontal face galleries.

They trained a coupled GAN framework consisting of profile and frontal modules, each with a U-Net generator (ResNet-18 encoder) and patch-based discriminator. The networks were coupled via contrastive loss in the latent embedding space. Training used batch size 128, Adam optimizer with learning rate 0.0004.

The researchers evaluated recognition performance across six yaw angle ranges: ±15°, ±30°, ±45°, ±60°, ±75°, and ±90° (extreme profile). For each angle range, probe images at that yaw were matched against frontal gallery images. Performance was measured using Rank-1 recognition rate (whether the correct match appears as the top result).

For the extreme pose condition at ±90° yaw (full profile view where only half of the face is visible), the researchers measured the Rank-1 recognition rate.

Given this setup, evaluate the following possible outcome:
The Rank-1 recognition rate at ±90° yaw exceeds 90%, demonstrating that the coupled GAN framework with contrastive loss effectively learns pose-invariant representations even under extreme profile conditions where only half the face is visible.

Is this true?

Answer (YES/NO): NO